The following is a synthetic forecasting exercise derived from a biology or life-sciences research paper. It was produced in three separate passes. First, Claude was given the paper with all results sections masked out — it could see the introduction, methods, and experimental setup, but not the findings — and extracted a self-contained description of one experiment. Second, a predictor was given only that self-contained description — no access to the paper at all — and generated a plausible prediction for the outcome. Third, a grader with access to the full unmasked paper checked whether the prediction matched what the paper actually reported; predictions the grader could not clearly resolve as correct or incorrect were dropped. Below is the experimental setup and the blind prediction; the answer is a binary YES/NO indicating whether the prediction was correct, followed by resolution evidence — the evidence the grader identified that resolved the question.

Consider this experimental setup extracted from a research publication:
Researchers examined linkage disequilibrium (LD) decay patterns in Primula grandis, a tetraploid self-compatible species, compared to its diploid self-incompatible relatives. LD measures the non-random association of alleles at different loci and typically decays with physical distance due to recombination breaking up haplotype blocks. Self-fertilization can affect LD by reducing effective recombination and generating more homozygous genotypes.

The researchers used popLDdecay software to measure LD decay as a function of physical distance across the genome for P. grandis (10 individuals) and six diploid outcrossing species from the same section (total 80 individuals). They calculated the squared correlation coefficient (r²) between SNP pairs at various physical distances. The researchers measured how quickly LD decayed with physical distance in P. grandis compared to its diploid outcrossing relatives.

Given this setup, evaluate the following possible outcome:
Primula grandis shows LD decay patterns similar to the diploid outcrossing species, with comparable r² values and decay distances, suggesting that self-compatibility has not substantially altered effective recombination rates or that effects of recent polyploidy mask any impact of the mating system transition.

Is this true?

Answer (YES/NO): NO